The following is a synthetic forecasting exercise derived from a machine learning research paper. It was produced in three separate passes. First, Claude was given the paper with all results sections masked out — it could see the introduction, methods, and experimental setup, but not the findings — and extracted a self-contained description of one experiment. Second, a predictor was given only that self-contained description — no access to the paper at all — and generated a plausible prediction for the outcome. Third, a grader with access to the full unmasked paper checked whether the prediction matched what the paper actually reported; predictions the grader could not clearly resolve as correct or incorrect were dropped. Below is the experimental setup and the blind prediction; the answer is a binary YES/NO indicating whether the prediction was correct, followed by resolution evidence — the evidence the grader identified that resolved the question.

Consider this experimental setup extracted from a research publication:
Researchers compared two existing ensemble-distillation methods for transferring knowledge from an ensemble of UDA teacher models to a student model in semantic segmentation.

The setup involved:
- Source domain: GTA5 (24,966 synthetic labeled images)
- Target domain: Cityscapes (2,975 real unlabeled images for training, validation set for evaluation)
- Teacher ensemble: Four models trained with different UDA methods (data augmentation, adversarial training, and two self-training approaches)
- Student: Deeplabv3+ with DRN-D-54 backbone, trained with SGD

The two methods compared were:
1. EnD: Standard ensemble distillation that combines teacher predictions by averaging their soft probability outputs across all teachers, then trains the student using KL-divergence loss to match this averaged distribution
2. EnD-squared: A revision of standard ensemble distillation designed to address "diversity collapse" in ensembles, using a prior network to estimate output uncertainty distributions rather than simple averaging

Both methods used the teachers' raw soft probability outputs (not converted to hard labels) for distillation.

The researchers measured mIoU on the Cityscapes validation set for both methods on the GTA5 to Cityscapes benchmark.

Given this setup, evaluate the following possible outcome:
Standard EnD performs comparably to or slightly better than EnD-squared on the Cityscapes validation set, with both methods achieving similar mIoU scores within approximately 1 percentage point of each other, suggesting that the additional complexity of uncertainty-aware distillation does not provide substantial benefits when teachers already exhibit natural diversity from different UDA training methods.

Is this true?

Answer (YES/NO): NO